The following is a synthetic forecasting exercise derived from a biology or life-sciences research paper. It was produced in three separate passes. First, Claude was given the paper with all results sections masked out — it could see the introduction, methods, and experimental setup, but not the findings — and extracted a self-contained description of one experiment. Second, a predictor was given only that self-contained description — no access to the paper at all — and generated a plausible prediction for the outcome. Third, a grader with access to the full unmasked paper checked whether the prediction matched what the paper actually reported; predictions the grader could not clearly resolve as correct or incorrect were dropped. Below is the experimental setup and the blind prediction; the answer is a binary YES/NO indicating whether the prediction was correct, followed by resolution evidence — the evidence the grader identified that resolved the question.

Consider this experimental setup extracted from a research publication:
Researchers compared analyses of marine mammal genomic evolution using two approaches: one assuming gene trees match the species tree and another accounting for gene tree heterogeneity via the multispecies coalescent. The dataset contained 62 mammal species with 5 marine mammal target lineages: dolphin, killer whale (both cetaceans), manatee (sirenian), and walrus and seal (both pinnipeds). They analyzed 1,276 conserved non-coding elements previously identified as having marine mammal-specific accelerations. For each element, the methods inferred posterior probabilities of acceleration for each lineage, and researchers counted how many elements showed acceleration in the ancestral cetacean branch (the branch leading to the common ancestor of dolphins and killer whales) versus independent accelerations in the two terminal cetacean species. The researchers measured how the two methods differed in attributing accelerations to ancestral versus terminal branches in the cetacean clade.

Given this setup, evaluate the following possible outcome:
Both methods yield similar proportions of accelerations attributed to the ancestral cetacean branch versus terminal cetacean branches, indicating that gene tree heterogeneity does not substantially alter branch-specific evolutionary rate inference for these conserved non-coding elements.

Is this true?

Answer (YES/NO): NO